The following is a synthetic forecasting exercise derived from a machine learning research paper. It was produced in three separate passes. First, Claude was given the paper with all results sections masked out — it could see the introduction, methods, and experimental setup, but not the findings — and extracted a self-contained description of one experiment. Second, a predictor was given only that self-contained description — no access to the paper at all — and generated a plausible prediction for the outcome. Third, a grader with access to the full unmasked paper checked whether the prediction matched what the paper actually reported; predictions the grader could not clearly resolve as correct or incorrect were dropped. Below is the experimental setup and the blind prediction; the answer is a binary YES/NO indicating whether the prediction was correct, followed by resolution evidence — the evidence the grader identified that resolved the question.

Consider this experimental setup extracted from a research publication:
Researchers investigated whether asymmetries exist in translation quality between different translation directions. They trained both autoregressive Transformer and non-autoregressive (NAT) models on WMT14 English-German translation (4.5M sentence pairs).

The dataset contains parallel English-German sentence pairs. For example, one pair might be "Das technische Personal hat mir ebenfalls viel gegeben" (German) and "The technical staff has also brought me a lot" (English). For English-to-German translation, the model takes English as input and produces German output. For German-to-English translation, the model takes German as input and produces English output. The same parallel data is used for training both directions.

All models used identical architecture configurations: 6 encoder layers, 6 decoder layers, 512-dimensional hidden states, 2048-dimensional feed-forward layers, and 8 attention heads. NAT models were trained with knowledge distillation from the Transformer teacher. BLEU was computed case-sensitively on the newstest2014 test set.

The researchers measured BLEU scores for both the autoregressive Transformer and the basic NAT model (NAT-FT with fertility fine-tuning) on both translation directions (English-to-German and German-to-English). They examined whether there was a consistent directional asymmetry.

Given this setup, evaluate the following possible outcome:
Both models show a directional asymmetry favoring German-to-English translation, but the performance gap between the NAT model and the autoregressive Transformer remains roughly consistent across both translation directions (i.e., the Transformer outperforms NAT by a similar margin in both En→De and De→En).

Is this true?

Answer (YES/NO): YES